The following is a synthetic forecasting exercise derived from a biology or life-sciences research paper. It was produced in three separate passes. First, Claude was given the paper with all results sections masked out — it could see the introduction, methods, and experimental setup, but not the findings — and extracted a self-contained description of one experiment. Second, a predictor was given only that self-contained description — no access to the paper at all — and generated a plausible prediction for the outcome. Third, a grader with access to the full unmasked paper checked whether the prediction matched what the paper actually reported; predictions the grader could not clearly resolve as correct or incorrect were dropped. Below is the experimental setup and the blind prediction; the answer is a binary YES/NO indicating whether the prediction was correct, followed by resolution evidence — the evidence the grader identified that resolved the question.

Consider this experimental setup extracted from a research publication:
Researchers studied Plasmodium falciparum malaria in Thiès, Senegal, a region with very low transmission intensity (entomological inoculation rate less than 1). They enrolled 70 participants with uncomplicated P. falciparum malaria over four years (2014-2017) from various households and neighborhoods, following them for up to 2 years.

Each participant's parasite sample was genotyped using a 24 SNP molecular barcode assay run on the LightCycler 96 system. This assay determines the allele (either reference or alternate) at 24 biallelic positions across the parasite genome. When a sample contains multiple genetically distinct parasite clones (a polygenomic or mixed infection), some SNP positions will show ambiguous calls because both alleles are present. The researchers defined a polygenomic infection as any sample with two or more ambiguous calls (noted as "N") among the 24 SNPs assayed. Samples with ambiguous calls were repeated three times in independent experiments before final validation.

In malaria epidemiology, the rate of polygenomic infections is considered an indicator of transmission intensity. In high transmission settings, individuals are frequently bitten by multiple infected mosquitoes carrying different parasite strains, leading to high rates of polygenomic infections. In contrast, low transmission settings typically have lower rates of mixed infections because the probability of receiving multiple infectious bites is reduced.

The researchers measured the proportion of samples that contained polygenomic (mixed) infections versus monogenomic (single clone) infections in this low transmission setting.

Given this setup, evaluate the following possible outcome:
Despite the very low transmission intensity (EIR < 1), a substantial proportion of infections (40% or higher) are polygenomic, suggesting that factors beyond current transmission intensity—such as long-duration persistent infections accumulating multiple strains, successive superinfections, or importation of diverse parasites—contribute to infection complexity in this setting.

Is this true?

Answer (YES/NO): NO